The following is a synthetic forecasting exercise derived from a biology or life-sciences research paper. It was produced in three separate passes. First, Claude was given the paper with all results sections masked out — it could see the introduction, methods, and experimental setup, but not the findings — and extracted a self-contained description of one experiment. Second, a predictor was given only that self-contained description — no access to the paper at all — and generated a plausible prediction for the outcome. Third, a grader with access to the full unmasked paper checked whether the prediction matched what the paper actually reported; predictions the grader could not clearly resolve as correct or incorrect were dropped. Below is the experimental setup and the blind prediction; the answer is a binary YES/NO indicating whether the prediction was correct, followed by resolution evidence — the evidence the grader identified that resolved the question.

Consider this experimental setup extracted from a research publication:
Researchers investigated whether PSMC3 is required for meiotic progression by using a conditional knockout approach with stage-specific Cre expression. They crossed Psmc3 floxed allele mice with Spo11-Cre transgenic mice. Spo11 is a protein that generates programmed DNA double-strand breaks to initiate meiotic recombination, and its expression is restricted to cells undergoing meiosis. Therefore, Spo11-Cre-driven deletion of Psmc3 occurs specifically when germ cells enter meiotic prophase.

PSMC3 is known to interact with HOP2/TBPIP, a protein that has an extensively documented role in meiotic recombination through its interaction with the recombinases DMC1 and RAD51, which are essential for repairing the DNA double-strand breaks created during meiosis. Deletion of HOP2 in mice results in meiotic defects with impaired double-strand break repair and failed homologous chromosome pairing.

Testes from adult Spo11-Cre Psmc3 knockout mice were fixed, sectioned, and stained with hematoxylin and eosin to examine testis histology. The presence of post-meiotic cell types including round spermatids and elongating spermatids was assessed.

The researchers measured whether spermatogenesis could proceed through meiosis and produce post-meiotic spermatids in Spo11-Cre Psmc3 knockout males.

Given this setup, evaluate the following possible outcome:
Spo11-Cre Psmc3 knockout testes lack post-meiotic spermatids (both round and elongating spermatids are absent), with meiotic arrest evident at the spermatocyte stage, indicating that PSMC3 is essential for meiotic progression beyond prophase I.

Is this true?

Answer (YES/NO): NO